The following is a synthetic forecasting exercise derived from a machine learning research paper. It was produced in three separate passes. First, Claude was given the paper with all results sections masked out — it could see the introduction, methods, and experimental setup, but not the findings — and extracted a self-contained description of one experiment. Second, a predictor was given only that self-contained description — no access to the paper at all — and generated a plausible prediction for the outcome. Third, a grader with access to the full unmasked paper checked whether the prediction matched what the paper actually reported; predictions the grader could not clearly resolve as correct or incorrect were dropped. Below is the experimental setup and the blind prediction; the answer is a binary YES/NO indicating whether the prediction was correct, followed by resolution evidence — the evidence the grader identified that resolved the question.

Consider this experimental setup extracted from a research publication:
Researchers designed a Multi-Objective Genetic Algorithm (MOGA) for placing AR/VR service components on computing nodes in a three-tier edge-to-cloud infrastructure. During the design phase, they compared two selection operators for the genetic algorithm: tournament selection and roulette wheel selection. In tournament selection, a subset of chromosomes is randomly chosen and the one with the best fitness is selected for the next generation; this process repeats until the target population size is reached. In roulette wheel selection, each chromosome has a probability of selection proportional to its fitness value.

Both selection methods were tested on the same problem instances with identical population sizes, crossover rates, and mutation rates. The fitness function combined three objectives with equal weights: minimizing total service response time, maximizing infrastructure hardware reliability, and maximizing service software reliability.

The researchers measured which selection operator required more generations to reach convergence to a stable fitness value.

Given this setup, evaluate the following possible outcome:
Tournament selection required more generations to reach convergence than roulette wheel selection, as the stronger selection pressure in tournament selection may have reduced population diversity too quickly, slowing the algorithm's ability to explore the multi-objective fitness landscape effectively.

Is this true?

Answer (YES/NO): NO